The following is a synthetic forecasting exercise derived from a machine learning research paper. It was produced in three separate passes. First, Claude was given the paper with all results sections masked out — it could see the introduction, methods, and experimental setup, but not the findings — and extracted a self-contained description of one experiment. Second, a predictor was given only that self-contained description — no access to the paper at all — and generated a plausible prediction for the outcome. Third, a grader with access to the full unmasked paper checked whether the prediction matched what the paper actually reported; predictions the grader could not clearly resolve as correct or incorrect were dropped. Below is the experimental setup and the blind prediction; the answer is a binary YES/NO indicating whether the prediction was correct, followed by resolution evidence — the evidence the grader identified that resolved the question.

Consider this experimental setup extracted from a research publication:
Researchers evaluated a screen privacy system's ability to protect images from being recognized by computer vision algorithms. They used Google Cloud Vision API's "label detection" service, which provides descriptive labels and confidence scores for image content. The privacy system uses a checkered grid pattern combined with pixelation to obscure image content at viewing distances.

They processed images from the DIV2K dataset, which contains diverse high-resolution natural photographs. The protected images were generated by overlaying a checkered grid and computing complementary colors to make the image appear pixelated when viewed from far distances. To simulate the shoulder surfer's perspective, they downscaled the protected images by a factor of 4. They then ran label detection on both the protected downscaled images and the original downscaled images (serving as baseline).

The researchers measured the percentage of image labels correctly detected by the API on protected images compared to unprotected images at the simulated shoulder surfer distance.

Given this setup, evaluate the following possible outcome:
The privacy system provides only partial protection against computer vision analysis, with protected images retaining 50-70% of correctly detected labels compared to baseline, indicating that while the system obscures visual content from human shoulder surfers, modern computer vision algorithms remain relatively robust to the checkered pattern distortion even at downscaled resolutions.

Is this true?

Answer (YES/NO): NO